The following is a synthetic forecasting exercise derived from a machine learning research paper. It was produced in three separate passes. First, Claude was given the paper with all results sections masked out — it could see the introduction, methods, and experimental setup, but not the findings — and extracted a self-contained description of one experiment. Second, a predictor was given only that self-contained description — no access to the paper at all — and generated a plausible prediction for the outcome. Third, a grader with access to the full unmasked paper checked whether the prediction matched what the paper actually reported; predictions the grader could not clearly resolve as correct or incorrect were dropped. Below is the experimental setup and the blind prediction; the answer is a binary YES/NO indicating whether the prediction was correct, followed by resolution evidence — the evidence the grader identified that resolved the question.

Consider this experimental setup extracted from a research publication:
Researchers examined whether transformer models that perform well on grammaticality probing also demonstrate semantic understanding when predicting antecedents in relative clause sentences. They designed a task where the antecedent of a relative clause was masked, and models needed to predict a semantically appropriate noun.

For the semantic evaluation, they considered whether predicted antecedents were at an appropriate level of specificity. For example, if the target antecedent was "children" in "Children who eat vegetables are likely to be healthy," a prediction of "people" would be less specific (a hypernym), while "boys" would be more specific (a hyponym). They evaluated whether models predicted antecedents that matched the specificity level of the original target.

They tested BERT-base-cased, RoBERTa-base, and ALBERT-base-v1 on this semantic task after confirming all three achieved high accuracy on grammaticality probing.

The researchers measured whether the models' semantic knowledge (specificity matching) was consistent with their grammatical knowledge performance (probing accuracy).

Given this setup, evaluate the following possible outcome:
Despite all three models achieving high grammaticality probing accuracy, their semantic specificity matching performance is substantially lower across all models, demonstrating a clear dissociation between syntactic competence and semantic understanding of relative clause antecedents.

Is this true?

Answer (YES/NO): YES